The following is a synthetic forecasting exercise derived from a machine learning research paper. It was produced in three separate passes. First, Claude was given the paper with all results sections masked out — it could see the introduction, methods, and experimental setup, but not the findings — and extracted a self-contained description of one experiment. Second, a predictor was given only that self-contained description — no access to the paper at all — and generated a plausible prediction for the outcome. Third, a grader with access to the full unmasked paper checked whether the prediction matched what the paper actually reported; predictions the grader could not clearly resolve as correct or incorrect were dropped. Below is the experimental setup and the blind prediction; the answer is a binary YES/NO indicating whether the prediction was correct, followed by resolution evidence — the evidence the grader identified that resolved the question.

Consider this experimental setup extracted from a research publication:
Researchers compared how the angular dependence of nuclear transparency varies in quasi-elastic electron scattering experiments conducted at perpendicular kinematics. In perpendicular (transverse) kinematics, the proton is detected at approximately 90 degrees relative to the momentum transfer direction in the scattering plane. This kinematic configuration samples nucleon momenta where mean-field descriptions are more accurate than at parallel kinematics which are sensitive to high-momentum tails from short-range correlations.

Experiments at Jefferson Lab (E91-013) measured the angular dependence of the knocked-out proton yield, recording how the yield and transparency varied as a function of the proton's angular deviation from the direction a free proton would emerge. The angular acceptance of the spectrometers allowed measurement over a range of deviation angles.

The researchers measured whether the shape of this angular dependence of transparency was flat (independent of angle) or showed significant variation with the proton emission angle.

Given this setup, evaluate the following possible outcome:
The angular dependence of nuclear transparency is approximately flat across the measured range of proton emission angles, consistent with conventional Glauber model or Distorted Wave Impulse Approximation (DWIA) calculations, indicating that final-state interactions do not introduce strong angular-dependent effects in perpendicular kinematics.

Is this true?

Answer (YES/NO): YES